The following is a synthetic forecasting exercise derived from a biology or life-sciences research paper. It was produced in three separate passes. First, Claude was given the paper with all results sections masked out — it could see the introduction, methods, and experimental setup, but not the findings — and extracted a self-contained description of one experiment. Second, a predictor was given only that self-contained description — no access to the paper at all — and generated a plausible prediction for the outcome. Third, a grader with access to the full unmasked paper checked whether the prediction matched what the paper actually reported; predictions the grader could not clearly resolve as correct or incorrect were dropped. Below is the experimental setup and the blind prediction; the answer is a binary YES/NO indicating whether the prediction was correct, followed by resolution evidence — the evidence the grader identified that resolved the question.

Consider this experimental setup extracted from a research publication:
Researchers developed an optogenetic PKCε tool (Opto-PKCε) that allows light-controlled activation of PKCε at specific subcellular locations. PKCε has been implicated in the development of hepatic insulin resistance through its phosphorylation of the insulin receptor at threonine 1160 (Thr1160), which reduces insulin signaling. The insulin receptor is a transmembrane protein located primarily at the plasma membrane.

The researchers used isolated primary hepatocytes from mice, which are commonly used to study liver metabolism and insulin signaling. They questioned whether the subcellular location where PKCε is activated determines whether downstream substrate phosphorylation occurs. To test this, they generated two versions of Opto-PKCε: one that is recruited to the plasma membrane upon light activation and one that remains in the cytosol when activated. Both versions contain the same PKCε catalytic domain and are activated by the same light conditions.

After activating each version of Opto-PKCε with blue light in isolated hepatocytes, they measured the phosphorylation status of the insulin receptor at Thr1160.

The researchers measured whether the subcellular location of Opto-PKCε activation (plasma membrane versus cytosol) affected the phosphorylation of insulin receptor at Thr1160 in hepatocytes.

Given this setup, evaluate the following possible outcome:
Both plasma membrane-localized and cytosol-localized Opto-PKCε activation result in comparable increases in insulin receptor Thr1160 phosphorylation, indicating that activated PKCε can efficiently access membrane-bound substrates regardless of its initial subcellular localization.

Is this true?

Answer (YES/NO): NO